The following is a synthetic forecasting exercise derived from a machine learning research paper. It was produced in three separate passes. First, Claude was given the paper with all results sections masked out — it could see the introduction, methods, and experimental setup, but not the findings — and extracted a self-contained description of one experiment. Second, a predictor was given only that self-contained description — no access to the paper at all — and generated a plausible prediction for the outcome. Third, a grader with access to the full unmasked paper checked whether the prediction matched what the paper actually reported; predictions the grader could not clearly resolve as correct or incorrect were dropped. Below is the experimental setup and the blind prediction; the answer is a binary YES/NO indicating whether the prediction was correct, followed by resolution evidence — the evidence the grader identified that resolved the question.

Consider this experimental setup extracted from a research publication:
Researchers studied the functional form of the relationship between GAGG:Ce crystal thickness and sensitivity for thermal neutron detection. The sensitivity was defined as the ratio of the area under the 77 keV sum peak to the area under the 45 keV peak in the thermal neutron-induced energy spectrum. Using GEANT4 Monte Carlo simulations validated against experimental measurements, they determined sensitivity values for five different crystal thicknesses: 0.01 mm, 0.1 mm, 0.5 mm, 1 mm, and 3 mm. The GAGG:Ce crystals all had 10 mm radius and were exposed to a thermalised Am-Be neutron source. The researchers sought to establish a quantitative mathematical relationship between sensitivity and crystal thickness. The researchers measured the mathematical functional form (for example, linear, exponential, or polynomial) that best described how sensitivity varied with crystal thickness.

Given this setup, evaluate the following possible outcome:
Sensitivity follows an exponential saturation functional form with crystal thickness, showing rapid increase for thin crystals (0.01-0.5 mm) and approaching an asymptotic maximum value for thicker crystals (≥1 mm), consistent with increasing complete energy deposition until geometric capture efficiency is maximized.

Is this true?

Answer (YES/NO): NO